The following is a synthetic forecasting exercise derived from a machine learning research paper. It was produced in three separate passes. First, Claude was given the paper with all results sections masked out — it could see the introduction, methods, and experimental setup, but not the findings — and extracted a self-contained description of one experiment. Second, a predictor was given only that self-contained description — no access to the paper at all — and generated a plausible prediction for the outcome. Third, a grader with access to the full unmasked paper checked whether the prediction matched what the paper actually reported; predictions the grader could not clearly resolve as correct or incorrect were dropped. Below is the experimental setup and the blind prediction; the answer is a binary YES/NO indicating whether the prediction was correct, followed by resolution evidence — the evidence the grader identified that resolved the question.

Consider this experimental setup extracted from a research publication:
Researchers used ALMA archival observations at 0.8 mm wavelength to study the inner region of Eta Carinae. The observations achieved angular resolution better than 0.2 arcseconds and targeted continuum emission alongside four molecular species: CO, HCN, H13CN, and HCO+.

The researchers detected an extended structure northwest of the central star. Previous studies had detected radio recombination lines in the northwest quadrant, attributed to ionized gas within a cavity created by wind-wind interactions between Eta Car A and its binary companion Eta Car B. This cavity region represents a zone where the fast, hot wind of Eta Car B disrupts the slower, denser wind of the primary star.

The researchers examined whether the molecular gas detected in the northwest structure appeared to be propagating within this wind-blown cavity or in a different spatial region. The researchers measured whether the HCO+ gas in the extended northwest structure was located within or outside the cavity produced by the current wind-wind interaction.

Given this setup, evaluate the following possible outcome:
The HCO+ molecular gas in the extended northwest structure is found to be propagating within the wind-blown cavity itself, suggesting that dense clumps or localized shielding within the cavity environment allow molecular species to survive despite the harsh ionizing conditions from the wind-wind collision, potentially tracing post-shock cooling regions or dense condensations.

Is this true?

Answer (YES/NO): YES